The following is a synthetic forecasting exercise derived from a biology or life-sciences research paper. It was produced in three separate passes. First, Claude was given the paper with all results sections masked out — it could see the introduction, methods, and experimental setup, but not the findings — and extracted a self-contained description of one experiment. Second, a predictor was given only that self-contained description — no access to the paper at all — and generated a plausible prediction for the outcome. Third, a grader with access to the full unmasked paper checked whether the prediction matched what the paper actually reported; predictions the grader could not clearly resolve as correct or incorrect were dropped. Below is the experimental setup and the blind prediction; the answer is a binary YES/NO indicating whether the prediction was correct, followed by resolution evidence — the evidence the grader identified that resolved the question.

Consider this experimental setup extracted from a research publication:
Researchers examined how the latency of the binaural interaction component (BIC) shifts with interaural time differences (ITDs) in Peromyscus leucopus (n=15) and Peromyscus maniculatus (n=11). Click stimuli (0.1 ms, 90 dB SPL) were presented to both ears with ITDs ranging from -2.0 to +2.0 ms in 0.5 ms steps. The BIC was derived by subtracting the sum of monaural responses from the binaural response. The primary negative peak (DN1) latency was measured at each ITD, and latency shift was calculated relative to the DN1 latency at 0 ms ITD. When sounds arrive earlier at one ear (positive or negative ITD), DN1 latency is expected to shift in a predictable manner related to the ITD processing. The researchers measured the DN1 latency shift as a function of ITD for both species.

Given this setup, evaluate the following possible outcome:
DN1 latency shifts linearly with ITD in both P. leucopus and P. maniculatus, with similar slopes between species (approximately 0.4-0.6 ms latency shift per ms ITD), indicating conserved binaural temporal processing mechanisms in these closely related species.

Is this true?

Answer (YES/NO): NO